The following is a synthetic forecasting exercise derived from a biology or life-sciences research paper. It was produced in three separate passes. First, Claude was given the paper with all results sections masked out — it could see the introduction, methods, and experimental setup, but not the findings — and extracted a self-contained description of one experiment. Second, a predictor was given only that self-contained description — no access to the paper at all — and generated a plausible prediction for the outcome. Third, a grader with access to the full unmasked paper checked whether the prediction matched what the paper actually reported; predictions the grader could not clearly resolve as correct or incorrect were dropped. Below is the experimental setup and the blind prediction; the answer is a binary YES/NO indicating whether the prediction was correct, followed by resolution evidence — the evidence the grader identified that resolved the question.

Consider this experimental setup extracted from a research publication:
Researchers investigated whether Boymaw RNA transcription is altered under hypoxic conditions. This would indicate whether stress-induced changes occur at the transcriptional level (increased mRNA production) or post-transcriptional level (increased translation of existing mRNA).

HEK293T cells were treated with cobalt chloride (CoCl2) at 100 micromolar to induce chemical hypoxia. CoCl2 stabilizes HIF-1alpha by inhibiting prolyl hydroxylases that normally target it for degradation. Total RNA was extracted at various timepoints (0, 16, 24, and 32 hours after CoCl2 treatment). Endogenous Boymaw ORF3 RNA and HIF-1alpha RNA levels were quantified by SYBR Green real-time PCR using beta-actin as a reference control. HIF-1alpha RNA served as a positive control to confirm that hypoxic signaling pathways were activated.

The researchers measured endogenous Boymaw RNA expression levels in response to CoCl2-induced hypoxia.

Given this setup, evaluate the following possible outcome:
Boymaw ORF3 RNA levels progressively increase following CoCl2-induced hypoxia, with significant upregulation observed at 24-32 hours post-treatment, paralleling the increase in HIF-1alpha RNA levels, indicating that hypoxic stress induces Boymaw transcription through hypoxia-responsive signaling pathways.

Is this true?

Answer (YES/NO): NO